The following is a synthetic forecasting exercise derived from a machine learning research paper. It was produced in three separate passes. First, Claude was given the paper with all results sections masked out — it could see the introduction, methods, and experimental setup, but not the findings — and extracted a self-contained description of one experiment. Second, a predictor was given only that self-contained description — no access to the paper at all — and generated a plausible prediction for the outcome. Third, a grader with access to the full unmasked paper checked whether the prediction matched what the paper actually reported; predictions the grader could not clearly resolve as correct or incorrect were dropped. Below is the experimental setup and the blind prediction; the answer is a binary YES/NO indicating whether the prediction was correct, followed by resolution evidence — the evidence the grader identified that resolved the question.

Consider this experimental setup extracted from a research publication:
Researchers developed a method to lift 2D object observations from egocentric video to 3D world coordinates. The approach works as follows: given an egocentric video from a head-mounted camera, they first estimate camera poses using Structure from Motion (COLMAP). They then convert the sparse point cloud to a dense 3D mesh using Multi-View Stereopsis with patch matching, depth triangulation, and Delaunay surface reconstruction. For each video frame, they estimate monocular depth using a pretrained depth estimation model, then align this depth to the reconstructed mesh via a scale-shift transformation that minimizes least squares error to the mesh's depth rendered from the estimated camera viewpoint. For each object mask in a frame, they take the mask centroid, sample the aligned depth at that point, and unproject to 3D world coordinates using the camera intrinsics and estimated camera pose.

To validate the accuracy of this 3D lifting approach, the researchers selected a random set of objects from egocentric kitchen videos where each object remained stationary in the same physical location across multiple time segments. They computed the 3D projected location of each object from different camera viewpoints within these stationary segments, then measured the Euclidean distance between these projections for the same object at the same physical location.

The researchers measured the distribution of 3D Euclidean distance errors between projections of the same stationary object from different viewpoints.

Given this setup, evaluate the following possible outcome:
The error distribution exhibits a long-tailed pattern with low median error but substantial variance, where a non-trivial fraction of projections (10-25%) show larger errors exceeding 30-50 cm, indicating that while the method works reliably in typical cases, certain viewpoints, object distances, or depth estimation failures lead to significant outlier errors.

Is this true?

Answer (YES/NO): NO